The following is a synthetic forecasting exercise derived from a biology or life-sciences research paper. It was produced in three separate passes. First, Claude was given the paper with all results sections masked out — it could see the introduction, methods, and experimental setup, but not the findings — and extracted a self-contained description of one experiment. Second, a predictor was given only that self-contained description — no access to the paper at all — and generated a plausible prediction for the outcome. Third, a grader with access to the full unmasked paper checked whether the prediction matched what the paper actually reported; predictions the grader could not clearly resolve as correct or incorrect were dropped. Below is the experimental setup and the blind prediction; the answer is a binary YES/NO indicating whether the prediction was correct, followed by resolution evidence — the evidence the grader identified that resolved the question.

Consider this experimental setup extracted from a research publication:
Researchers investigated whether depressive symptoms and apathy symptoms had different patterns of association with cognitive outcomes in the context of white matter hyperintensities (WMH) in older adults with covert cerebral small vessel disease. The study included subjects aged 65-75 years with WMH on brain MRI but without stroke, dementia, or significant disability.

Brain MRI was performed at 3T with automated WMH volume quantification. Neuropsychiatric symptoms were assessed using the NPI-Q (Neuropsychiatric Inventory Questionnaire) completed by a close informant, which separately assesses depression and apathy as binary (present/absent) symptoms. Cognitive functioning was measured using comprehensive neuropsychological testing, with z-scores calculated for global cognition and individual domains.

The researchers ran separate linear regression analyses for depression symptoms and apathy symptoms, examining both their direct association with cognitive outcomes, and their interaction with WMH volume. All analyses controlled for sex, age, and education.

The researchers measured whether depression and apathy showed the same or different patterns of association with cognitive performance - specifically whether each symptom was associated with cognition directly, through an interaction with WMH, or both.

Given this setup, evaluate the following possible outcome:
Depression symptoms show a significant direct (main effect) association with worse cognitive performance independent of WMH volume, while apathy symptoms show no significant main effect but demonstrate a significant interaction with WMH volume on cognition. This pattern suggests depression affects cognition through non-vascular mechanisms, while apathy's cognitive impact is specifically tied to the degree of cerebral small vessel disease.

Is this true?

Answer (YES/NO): NO